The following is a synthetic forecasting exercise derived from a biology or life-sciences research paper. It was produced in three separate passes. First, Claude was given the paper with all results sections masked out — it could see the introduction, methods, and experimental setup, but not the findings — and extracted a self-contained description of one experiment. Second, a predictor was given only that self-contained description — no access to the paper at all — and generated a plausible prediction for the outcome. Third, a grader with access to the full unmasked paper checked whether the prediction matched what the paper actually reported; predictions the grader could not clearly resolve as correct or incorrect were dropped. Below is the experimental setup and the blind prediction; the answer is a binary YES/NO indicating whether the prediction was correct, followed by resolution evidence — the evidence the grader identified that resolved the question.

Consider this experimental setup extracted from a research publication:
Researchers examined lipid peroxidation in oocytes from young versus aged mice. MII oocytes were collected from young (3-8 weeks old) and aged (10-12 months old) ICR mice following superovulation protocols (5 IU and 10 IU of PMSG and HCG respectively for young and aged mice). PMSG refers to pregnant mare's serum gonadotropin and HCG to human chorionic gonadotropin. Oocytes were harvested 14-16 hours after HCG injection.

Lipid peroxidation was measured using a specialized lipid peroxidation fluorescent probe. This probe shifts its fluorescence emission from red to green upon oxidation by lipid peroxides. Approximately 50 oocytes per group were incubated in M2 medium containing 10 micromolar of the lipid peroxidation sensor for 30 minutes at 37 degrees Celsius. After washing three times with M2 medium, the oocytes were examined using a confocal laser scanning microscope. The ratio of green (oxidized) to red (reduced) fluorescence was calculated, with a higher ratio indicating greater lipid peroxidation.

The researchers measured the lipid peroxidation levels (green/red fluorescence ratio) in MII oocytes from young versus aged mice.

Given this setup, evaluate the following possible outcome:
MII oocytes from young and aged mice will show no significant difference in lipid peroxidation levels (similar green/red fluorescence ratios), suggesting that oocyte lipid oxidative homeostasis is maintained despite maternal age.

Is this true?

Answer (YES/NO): NO